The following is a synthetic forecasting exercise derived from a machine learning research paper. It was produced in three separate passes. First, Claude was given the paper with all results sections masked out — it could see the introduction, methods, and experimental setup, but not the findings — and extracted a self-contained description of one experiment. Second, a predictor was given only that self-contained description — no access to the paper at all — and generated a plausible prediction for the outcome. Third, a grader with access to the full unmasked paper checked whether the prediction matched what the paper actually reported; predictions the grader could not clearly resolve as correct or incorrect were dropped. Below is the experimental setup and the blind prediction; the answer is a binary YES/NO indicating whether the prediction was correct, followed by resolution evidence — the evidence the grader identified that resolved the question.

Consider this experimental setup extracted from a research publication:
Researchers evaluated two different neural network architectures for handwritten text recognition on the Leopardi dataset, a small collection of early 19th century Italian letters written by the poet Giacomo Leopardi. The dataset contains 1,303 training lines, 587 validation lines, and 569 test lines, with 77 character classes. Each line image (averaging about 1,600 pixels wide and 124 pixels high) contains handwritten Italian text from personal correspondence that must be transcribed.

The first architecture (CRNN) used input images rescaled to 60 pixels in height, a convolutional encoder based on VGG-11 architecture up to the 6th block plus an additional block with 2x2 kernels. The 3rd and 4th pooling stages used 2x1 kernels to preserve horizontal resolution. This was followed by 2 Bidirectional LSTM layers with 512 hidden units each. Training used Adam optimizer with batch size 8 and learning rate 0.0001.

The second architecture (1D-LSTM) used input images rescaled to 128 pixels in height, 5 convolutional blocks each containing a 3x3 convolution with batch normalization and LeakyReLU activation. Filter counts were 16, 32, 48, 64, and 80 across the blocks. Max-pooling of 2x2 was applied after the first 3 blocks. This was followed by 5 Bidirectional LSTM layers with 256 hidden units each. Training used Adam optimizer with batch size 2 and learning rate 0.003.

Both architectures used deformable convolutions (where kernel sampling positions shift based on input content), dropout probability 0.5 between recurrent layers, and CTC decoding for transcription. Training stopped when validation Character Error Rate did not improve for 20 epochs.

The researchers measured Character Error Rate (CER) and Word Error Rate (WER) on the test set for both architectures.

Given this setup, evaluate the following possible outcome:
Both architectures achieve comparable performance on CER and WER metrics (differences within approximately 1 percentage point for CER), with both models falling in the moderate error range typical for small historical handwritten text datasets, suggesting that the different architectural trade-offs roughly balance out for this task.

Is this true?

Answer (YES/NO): NO